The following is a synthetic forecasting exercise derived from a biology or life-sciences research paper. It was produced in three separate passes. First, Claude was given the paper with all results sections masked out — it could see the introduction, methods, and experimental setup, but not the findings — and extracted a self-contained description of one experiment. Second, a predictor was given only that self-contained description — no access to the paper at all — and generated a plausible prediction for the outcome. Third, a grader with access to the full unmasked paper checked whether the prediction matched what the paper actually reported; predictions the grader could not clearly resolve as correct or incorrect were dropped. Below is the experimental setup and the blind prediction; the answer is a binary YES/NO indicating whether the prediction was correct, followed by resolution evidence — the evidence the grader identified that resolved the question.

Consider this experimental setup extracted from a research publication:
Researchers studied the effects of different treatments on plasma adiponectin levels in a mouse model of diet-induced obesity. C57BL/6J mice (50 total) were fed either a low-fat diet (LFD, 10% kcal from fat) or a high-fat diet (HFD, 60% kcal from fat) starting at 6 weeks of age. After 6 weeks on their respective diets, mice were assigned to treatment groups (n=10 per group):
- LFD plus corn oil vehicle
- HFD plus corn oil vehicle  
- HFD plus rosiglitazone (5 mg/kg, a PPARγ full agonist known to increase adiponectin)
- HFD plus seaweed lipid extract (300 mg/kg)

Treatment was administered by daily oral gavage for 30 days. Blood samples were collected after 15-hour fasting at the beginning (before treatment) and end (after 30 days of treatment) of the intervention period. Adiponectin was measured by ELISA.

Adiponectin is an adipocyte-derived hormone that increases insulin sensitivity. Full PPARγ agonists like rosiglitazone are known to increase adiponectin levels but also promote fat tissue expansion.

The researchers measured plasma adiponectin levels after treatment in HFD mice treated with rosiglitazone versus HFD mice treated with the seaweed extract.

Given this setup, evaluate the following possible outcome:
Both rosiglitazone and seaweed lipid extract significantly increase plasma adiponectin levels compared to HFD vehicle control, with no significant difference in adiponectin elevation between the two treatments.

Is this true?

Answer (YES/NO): NO